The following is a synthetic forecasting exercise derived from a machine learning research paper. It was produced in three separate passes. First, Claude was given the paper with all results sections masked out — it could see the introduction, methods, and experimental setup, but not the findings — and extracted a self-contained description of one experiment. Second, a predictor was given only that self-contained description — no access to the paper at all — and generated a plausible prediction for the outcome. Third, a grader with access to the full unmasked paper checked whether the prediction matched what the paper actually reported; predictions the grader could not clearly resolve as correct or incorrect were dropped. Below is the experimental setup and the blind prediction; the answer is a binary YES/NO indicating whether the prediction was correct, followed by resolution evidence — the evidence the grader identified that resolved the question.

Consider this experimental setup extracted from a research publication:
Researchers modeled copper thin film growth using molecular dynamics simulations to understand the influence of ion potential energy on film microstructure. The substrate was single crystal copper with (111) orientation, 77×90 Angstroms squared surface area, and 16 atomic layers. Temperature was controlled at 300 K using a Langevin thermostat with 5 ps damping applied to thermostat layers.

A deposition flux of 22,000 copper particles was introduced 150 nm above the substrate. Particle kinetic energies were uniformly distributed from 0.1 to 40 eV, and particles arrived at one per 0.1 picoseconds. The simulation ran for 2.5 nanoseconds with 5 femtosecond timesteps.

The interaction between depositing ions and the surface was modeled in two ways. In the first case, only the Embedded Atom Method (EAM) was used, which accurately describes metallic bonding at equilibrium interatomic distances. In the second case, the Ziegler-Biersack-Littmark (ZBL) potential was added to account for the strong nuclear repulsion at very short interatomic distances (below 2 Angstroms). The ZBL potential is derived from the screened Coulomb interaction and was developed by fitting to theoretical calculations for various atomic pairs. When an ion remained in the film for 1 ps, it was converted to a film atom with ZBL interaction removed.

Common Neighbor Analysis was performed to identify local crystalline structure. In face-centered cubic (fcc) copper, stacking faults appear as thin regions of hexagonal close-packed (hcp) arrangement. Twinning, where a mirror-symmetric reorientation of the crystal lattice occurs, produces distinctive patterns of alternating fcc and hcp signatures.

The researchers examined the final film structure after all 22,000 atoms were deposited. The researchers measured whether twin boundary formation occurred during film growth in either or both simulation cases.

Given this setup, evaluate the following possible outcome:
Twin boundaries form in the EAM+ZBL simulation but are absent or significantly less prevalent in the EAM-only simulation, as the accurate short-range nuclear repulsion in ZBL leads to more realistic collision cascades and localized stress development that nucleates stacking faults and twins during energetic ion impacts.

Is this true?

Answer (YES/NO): NO